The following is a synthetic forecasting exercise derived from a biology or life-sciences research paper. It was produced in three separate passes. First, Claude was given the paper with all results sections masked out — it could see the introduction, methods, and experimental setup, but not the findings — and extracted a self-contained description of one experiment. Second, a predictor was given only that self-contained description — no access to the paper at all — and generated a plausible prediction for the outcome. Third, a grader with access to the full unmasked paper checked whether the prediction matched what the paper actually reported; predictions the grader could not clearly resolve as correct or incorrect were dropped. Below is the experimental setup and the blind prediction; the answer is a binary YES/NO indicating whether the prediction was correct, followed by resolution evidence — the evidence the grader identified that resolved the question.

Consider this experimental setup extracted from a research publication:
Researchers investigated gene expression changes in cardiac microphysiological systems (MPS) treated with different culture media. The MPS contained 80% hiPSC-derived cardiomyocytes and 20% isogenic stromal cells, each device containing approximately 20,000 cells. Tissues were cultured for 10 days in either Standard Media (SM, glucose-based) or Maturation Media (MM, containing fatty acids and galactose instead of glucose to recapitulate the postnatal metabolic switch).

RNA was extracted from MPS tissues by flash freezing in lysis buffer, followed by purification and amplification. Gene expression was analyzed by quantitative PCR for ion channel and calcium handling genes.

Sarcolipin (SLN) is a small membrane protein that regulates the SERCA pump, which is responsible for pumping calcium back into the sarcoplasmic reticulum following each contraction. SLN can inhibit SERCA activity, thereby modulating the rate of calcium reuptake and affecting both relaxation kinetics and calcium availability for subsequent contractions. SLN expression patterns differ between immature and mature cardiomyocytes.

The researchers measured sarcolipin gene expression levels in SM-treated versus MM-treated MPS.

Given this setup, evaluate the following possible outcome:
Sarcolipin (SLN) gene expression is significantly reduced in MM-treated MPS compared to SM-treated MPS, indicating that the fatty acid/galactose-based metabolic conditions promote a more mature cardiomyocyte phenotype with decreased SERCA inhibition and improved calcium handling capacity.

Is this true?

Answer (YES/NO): NO